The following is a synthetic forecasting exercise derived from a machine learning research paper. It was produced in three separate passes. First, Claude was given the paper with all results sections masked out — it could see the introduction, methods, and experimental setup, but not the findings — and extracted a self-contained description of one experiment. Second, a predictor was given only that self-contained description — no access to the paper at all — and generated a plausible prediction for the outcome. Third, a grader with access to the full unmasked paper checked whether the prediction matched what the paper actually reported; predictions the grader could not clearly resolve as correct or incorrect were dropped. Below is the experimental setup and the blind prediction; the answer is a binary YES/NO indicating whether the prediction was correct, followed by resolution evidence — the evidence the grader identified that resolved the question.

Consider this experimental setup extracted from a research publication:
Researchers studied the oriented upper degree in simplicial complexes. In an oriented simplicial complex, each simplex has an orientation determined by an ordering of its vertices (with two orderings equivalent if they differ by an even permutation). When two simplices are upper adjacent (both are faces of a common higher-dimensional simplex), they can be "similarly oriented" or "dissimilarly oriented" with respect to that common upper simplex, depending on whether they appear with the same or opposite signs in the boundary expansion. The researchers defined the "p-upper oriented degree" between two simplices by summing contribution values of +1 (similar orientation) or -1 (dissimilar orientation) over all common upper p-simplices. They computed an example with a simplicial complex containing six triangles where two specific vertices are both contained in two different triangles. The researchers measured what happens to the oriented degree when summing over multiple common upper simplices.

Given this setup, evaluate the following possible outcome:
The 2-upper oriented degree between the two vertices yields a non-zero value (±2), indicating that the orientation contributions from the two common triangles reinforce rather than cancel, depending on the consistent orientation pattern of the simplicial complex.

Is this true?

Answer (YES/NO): YES